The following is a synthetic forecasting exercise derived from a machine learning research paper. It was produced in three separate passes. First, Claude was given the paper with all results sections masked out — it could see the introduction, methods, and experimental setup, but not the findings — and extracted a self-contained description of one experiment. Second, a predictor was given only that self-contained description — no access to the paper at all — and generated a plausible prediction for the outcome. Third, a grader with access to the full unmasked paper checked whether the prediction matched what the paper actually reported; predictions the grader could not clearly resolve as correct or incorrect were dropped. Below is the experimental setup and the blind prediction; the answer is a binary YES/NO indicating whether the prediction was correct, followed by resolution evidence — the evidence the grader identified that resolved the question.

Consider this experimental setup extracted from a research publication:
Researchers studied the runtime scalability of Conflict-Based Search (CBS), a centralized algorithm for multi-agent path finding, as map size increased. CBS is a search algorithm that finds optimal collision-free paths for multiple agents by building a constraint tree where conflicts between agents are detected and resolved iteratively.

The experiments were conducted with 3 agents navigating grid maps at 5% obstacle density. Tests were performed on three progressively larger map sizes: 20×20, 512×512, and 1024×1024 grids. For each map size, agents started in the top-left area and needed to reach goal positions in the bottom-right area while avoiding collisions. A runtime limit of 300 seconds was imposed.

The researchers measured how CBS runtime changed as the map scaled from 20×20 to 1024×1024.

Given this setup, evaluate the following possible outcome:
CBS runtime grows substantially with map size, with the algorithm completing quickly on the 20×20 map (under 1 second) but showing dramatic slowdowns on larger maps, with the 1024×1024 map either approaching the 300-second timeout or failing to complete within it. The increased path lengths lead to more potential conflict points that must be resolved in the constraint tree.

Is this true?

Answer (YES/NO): YES